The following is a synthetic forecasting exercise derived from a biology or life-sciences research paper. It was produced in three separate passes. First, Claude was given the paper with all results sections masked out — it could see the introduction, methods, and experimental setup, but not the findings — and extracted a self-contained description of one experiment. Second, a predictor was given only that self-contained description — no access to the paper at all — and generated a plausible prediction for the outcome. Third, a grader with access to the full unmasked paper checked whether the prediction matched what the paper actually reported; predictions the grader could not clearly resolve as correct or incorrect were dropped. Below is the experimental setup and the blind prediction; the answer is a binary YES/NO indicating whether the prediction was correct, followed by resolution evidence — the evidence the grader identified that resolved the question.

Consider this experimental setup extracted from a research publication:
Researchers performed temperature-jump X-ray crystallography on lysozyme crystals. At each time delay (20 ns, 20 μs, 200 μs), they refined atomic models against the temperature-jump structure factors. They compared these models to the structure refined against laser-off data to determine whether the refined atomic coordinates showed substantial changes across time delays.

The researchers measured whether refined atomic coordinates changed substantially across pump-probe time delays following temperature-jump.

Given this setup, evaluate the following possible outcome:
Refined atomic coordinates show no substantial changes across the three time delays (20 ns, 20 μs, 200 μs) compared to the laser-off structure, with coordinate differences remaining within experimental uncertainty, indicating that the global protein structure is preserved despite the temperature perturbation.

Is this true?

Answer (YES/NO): YES